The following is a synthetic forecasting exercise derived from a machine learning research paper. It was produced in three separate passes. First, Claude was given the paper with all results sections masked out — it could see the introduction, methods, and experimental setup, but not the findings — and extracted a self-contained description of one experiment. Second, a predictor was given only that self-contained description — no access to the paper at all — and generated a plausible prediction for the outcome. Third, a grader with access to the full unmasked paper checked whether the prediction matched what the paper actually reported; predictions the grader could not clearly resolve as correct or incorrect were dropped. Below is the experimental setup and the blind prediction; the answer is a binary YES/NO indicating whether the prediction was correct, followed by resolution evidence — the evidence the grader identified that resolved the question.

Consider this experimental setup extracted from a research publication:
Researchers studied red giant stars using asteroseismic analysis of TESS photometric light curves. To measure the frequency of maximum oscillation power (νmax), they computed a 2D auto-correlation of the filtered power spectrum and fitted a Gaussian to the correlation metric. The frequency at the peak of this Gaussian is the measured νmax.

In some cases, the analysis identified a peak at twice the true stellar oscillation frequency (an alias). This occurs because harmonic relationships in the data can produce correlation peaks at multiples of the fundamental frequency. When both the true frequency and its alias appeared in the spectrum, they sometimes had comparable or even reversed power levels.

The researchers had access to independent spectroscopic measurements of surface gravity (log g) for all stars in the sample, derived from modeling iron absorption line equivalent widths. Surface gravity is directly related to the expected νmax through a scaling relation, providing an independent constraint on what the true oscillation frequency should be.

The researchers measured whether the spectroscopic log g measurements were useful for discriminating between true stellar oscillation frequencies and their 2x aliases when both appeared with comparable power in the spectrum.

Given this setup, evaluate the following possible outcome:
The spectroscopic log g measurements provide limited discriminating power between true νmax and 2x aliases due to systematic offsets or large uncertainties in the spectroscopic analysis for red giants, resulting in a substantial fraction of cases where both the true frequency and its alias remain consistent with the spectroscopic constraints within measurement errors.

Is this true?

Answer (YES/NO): NO